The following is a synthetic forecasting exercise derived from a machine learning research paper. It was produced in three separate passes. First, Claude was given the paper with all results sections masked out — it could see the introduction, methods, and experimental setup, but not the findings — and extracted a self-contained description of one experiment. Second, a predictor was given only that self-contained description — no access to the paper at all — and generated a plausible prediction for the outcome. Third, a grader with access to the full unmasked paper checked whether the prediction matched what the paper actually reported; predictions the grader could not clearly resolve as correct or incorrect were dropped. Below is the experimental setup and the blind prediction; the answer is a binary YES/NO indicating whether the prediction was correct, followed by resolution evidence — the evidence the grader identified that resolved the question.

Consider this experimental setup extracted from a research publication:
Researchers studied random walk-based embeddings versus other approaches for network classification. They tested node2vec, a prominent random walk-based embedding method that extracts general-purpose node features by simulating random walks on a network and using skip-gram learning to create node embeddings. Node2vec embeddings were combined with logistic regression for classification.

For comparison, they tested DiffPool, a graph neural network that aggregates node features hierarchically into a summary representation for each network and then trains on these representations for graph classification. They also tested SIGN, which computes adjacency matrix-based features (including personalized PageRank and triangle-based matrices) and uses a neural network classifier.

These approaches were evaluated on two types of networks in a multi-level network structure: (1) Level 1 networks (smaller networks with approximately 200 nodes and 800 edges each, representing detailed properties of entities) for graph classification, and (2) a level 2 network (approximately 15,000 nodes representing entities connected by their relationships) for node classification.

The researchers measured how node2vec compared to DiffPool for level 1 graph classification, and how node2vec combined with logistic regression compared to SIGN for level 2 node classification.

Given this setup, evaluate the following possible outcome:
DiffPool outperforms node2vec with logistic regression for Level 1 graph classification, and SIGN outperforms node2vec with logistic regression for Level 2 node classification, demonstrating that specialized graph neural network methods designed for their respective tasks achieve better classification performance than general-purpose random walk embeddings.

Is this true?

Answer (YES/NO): YES